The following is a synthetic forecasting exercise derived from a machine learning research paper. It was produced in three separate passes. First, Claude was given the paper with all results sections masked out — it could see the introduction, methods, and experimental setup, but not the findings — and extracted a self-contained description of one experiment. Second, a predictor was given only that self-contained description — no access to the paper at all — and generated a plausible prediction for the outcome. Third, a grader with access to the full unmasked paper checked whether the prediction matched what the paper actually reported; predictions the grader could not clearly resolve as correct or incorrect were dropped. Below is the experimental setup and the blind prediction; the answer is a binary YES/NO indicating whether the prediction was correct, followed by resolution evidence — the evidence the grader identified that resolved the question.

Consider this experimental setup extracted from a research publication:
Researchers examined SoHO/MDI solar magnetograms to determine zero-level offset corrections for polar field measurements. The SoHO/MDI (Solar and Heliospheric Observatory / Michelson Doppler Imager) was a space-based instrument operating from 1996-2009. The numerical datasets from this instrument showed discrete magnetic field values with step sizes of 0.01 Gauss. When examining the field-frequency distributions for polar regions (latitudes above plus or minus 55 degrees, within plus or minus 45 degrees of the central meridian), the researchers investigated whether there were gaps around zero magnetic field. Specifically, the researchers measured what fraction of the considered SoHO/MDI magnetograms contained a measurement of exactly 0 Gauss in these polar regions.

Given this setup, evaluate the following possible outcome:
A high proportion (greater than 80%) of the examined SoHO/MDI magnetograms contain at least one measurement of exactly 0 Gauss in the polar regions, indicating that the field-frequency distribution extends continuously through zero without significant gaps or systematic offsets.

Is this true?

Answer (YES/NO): NO